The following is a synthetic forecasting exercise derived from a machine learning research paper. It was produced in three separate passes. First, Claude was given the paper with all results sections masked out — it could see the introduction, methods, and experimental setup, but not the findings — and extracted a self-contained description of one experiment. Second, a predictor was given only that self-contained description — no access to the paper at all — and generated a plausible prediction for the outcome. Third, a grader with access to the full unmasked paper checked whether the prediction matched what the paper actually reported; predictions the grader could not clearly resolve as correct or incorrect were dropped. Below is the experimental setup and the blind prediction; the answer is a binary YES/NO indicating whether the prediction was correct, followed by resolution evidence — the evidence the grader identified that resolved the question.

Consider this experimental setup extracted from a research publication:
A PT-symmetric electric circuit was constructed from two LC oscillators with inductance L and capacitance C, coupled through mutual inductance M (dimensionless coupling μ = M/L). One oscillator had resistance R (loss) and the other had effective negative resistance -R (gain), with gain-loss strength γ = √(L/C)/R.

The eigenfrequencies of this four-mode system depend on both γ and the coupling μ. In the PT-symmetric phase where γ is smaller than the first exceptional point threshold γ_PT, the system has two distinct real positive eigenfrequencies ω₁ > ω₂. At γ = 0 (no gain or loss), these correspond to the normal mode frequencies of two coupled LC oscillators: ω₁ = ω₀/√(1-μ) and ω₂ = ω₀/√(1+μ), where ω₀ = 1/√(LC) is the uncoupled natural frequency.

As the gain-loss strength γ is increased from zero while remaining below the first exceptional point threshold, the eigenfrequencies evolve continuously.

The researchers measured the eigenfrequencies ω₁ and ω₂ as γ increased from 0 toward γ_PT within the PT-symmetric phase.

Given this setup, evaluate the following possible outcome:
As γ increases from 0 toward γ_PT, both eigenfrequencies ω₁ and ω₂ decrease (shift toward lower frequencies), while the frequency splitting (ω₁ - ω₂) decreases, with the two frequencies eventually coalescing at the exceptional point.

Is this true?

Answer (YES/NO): NO